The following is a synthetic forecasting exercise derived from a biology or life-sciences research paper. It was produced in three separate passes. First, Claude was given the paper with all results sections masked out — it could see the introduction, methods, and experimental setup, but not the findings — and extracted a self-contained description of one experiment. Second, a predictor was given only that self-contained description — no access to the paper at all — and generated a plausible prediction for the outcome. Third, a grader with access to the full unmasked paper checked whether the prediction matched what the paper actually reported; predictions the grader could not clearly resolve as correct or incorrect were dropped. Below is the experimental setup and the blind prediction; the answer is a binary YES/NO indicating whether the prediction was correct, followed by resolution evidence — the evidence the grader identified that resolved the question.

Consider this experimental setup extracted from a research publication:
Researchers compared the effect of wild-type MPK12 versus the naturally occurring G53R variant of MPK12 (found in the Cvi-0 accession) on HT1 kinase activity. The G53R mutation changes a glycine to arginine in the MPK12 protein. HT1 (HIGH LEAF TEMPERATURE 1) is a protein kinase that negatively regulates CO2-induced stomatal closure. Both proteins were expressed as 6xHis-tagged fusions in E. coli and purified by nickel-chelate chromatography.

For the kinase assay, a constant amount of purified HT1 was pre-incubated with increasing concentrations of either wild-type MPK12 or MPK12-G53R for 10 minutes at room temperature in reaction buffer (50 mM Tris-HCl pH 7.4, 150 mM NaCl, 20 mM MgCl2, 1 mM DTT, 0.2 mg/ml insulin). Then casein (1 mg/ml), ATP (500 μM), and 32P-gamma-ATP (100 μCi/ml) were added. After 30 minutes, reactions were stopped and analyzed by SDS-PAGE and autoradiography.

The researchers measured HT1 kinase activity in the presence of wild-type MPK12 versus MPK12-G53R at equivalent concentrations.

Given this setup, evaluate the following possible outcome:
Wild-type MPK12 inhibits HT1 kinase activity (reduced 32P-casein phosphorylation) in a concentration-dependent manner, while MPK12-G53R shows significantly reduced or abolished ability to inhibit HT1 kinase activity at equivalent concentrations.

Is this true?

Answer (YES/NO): YES